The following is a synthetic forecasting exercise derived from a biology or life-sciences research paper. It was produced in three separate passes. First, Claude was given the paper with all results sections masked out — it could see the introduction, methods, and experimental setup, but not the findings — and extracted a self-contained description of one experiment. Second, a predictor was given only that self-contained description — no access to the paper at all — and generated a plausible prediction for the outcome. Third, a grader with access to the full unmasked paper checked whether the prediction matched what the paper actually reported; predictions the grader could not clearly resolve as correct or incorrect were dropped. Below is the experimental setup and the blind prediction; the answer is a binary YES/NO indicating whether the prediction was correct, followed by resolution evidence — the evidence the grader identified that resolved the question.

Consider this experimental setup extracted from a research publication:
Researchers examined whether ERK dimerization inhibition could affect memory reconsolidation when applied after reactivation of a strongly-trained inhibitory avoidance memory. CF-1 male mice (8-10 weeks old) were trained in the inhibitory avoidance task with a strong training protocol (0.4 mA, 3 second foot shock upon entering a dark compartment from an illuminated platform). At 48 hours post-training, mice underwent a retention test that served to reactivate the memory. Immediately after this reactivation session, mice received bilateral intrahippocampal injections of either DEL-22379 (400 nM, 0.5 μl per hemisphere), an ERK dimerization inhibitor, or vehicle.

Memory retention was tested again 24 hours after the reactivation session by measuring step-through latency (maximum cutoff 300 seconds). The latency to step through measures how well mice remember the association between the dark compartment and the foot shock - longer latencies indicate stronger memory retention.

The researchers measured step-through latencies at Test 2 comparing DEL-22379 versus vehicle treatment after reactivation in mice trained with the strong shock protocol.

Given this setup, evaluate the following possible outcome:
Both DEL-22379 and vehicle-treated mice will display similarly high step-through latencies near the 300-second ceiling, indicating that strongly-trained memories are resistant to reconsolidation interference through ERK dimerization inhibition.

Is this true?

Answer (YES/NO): NO